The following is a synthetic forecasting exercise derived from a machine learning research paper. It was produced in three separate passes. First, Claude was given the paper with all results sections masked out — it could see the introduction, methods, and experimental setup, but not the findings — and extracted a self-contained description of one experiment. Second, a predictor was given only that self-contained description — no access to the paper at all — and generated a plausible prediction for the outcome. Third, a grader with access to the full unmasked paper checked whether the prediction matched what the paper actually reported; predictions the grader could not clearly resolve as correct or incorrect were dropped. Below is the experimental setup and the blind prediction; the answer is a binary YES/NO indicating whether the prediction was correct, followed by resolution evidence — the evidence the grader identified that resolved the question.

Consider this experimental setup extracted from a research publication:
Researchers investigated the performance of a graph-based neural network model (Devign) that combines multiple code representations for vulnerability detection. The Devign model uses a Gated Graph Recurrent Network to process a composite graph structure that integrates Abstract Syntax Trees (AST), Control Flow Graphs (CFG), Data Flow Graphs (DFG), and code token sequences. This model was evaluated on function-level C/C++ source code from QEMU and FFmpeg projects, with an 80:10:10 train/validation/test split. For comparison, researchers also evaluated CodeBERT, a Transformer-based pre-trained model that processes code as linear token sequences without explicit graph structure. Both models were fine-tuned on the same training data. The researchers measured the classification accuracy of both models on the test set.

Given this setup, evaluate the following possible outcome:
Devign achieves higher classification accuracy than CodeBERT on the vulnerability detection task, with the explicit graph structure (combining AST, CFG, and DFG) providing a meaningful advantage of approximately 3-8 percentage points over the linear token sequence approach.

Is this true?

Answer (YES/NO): NO